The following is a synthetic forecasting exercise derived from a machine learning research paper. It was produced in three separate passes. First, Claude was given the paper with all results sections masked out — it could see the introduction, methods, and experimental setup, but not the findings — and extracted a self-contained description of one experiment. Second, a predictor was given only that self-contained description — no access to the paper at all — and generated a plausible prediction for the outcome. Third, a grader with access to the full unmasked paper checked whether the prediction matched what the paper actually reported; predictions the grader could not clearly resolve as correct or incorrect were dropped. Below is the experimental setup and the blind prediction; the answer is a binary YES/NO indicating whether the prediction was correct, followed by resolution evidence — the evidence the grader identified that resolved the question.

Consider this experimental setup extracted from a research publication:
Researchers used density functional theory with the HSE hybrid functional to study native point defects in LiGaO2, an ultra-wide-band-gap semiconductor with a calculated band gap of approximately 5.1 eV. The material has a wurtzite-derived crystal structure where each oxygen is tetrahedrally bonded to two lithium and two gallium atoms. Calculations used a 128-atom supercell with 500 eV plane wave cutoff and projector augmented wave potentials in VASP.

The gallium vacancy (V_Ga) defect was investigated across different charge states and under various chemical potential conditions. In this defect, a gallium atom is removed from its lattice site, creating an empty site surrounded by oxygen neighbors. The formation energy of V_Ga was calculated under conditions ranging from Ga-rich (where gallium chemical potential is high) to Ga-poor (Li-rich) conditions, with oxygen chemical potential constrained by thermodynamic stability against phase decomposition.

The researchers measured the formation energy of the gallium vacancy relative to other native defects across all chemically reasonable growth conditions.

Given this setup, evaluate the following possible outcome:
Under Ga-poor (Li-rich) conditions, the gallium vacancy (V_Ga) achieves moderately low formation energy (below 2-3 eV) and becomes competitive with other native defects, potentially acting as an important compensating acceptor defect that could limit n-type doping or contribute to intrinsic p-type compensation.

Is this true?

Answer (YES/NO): NO